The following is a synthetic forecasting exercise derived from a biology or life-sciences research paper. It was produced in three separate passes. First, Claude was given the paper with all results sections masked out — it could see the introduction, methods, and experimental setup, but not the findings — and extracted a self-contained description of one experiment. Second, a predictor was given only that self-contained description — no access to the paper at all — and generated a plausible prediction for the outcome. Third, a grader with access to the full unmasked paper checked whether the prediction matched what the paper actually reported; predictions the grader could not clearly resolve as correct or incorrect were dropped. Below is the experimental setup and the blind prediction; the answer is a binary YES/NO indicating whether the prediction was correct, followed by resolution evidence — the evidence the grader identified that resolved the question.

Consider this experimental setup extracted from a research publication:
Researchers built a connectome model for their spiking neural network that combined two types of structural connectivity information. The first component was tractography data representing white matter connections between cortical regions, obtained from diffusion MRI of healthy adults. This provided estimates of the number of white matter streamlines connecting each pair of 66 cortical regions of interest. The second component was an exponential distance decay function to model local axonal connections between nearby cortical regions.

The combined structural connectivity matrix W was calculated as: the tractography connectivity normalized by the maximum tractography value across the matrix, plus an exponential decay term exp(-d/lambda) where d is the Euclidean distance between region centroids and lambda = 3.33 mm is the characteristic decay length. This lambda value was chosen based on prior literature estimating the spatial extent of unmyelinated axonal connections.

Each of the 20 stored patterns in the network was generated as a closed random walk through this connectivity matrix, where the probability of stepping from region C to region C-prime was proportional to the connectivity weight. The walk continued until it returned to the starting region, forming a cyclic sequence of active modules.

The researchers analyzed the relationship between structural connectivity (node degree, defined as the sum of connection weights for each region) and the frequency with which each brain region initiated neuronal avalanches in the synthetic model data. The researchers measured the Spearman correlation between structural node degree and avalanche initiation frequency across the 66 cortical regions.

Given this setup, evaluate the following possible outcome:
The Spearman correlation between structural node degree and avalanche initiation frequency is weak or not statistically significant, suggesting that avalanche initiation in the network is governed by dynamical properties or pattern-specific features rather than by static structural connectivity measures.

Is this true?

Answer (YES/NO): NO